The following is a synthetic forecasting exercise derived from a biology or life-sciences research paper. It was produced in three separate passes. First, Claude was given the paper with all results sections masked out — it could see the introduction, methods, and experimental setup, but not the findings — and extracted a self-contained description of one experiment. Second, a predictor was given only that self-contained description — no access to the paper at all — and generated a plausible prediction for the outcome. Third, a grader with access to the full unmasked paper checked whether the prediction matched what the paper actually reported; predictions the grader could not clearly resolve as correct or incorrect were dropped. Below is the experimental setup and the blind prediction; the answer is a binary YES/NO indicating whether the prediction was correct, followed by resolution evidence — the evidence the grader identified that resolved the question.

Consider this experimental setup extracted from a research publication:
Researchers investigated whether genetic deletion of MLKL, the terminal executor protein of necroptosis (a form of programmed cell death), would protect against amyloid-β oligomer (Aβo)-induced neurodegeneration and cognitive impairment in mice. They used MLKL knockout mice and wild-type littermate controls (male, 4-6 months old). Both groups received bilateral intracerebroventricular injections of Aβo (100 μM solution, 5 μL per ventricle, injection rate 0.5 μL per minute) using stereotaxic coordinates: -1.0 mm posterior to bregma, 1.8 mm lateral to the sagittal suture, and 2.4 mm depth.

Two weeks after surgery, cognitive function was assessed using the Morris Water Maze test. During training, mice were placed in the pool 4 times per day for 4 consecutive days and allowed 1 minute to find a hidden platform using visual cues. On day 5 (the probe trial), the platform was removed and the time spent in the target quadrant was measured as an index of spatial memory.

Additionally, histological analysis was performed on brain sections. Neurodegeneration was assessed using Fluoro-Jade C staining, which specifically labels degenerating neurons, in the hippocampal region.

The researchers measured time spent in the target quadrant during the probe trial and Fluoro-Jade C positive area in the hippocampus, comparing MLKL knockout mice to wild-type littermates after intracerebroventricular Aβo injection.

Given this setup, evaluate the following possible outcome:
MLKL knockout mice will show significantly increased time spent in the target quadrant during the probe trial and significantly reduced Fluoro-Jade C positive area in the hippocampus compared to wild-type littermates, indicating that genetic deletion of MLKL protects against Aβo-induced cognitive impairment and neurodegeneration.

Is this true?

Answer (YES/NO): YES